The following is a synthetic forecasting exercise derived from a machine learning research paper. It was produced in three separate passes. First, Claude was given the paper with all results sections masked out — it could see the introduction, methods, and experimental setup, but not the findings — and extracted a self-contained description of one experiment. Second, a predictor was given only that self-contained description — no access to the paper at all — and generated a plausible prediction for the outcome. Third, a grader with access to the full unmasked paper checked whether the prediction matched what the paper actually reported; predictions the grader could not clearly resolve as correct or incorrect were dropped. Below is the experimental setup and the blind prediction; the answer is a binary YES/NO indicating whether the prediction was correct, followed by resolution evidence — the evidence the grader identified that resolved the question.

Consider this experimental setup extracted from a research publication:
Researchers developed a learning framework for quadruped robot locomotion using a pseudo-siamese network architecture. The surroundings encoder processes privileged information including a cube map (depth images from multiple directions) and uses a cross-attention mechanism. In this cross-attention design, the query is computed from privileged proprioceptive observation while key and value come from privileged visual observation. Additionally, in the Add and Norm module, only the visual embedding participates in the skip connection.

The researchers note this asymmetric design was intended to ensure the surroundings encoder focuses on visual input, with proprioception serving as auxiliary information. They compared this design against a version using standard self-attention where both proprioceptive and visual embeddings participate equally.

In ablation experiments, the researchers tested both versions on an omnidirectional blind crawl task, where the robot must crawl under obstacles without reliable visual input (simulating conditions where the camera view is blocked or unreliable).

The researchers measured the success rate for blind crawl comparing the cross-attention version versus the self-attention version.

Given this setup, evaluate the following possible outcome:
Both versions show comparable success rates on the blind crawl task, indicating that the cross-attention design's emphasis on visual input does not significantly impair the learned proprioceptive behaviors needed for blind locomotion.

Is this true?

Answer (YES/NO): NO